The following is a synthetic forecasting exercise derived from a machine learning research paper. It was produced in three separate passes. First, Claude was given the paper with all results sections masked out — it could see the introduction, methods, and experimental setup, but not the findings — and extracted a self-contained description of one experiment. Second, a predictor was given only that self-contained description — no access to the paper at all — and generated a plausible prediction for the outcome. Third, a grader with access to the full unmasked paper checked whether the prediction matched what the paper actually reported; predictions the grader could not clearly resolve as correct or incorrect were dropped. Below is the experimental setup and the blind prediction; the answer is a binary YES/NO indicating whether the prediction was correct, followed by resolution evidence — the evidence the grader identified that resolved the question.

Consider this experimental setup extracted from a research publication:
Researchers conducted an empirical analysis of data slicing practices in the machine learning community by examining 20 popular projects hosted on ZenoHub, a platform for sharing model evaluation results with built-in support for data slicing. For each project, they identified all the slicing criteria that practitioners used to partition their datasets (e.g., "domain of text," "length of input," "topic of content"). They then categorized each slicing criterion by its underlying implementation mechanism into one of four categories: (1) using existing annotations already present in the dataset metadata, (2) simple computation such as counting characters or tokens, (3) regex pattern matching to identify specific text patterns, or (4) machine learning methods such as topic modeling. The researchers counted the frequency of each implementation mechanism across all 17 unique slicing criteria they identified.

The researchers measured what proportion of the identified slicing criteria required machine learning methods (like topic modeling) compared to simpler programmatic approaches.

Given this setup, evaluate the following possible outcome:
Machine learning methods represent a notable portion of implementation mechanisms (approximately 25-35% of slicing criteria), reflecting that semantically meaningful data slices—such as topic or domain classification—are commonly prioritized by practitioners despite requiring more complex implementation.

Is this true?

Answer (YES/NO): NO